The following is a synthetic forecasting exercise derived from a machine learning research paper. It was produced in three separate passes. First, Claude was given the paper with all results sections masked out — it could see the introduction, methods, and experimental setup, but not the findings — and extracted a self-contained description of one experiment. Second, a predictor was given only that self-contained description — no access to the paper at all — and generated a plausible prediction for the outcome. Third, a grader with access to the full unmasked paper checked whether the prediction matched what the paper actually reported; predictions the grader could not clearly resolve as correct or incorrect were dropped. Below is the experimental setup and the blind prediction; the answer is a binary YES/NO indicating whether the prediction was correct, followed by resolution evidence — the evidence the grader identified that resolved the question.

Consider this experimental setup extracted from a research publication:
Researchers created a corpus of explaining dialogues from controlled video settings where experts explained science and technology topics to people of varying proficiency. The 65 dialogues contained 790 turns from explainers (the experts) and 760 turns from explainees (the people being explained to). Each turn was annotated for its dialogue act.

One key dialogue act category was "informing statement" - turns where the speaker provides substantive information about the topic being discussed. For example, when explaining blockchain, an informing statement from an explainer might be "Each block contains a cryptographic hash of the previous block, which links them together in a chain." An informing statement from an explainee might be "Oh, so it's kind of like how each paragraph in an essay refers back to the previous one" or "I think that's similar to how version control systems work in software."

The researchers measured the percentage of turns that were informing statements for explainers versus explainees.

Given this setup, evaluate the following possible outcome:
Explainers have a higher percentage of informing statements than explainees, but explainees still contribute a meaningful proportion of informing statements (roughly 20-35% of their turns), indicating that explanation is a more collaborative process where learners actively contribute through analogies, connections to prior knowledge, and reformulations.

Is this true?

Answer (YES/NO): NO